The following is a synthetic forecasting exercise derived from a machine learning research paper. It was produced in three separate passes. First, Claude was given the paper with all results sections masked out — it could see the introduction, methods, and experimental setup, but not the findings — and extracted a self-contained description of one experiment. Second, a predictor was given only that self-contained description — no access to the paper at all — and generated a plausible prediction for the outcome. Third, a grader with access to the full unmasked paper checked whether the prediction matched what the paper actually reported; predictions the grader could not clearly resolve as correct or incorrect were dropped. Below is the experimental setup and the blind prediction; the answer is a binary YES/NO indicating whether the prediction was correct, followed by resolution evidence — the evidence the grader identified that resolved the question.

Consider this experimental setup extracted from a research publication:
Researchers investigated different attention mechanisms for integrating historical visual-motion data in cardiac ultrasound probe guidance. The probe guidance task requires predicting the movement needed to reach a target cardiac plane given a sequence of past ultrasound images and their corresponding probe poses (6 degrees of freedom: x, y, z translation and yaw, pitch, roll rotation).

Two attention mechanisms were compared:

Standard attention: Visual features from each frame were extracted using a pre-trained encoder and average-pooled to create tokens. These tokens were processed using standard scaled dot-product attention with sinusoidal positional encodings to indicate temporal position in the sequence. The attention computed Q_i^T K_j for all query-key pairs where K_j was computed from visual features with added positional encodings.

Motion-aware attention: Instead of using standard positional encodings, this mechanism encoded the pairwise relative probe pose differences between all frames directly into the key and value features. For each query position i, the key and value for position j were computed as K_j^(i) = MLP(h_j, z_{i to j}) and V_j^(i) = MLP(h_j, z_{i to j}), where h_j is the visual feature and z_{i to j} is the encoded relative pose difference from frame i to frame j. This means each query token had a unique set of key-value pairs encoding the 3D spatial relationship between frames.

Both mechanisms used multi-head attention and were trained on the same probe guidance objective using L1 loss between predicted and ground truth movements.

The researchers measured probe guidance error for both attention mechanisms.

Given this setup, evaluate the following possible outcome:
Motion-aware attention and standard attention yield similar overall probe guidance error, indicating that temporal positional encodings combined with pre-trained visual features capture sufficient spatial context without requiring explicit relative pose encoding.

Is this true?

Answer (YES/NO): NO